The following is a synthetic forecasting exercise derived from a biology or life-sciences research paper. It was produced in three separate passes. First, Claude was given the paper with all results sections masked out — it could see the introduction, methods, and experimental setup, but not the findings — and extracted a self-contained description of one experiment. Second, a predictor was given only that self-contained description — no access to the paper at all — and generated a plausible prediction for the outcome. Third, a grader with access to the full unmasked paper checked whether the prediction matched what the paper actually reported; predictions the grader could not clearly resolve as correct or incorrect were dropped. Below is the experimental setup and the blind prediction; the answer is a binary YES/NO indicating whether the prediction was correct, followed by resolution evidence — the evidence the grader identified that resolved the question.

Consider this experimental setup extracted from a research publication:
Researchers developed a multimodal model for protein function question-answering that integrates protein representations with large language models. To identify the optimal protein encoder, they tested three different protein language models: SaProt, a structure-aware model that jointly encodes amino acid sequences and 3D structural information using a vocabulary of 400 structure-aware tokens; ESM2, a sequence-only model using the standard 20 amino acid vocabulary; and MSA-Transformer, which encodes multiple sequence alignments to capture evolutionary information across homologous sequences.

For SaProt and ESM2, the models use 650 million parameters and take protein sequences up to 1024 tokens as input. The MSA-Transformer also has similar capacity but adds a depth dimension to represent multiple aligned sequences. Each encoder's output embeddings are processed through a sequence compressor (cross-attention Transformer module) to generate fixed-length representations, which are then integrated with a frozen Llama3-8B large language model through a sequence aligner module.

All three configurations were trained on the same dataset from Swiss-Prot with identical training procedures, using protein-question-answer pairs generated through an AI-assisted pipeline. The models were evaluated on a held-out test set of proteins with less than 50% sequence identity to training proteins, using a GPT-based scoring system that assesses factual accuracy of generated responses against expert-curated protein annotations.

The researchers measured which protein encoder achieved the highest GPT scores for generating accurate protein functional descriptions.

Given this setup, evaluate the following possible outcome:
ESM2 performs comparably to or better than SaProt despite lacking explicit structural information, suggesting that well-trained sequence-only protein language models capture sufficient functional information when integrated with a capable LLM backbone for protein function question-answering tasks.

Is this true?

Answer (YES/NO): NO